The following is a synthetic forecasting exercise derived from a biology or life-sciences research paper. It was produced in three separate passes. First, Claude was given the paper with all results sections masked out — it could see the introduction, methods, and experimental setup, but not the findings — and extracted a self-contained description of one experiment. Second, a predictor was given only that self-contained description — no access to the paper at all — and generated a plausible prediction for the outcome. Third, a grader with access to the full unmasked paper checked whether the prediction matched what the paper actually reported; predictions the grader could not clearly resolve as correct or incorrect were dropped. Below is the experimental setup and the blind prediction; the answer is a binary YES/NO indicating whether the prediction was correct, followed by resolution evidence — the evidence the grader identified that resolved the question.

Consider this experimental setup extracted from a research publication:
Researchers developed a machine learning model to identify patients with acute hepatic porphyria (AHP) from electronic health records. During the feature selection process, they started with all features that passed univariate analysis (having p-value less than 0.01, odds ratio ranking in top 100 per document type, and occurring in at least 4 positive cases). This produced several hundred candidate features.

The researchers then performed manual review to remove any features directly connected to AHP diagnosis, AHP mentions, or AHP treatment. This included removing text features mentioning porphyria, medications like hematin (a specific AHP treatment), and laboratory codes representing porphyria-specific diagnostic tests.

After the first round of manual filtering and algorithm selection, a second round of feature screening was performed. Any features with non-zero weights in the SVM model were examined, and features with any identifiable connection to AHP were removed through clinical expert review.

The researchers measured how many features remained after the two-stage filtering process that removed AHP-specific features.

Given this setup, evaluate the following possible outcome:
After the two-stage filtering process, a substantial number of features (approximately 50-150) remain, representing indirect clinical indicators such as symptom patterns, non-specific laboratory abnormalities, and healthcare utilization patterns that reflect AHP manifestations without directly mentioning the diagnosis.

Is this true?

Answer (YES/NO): YES